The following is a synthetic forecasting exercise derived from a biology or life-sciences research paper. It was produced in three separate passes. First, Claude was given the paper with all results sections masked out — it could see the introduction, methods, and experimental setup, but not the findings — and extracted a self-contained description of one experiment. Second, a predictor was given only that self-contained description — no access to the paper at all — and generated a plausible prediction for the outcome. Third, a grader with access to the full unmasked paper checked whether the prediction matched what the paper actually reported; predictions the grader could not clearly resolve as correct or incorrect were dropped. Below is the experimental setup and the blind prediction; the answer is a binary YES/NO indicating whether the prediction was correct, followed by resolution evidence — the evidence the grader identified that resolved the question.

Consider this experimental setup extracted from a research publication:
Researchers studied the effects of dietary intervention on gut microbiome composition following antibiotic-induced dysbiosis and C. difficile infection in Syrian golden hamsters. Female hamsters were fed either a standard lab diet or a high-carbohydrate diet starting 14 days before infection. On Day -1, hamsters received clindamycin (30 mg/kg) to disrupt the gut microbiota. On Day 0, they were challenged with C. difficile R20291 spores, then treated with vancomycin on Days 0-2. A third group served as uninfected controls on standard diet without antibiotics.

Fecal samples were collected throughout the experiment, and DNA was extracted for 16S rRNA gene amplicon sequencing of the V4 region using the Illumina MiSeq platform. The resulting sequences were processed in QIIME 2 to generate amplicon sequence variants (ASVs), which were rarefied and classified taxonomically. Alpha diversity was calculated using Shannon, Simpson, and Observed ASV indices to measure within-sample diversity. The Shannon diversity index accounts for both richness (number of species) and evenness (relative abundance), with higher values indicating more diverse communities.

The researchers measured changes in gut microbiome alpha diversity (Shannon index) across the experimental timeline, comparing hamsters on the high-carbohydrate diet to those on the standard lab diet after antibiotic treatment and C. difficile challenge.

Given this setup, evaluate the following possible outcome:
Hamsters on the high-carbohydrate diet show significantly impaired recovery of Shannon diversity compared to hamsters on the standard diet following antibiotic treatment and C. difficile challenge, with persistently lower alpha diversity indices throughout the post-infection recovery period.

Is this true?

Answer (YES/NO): YES